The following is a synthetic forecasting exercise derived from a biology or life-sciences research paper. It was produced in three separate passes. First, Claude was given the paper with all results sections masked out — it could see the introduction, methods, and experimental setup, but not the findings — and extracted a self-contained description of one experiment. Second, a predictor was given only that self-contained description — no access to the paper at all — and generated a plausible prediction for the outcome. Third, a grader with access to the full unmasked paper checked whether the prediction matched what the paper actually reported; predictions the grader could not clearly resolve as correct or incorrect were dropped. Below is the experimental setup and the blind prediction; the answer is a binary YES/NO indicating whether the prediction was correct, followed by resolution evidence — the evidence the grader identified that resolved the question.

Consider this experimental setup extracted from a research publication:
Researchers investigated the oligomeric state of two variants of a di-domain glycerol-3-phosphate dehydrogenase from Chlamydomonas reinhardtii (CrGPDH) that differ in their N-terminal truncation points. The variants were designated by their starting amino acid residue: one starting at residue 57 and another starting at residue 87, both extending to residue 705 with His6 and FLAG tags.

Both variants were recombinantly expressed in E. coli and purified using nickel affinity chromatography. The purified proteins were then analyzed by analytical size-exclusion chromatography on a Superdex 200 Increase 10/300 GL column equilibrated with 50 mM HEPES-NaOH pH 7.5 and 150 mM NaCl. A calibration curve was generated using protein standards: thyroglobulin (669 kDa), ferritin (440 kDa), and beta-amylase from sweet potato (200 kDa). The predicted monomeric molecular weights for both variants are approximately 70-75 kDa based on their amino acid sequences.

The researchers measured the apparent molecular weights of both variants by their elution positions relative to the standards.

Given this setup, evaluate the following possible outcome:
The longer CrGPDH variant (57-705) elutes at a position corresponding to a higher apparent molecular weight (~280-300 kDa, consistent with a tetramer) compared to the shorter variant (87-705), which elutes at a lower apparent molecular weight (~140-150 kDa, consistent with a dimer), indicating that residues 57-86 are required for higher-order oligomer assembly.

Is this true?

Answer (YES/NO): NO